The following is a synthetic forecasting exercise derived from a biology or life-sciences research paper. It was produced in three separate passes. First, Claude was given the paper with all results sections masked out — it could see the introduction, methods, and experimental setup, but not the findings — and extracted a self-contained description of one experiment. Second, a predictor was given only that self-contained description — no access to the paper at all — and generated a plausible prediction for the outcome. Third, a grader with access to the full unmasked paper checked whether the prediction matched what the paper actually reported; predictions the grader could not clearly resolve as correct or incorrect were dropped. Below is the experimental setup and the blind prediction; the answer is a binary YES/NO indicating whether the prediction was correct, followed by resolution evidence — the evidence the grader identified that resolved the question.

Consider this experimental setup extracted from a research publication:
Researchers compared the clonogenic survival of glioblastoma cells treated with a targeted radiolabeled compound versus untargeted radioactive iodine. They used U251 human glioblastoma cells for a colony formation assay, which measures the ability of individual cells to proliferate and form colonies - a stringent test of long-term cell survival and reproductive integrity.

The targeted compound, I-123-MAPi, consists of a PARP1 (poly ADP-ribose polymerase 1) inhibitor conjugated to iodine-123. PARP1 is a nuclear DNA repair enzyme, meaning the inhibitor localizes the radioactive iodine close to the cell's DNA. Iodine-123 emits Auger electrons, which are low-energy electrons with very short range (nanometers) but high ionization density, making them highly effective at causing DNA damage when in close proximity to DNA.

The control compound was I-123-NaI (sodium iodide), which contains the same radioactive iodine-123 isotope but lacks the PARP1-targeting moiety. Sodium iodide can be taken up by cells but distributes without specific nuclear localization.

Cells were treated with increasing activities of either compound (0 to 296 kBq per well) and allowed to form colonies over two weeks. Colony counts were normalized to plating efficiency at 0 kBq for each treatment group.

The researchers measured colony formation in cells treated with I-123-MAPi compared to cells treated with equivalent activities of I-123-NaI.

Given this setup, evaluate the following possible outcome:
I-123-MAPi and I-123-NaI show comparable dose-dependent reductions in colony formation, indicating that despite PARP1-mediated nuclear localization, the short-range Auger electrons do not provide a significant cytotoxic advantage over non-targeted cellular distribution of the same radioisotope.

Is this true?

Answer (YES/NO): NO